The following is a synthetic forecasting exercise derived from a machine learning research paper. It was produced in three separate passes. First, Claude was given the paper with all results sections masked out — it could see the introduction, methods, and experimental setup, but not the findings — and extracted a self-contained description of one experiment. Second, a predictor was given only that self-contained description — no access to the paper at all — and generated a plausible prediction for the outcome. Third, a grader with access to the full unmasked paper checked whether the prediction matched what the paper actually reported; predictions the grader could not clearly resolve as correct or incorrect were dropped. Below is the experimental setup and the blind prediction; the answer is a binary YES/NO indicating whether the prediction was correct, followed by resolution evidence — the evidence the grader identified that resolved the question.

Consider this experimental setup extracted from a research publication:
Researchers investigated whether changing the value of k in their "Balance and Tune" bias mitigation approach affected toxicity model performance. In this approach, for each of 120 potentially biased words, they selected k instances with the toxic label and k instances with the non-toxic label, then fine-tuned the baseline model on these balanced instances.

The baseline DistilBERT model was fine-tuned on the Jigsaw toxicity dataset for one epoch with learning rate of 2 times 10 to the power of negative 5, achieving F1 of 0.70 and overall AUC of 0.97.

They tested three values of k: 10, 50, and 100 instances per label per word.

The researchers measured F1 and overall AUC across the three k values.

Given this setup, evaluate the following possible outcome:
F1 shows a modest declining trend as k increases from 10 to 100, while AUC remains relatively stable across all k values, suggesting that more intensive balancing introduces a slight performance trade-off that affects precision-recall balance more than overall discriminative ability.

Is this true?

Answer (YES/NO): NO